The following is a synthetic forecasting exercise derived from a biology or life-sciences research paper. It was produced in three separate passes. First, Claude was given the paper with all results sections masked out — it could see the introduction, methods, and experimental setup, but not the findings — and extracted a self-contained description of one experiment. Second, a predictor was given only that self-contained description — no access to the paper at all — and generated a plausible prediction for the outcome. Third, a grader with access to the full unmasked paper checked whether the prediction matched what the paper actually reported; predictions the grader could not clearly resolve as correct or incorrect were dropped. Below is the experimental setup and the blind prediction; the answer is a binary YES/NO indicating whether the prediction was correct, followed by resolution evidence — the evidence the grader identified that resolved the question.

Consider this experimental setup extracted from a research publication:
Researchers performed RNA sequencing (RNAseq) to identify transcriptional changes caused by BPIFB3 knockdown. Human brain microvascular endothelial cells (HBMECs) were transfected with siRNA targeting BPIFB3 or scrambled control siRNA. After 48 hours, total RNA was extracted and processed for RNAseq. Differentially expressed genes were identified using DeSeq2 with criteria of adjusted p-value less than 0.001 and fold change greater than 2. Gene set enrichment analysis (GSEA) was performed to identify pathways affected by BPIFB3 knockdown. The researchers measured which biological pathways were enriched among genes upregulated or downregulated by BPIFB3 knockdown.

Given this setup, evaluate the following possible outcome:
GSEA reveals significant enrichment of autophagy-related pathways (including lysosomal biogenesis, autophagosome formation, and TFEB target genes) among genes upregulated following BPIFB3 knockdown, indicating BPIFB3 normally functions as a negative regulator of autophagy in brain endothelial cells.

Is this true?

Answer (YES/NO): NO